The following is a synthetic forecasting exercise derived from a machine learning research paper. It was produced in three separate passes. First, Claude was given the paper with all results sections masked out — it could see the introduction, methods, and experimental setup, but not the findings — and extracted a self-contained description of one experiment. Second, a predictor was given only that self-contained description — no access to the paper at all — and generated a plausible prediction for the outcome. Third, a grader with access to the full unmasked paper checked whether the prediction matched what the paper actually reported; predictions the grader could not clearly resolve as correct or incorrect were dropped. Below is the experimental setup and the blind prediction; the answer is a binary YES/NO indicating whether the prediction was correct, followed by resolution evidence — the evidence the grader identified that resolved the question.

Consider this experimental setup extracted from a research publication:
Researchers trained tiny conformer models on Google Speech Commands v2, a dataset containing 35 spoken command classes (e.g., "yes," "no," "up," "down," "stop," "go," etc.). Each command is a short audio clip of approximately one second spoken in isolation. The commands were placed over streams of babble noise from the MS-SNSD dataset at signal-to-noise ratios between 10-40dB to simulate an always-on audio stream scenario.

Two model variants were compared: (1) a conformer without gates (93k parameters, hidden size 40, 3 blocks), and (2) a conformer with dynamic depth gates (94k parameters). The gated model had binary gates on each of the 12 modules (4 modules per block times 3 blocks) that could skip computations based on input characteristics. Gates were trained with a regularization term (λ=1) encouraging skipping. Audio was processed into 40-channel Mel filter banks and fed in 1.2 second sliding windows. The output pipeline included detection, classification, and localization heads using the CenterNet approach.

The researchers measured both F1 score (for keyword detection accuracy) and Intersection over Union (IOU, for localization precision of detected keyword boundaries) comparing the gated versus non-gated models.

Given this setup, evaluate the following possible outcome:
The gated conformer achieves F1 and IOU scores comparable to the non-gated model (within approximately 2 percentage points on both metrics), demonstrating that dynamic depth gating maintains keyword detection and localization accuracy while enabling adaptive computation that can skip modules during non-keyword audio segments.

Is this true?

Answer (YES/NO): NO